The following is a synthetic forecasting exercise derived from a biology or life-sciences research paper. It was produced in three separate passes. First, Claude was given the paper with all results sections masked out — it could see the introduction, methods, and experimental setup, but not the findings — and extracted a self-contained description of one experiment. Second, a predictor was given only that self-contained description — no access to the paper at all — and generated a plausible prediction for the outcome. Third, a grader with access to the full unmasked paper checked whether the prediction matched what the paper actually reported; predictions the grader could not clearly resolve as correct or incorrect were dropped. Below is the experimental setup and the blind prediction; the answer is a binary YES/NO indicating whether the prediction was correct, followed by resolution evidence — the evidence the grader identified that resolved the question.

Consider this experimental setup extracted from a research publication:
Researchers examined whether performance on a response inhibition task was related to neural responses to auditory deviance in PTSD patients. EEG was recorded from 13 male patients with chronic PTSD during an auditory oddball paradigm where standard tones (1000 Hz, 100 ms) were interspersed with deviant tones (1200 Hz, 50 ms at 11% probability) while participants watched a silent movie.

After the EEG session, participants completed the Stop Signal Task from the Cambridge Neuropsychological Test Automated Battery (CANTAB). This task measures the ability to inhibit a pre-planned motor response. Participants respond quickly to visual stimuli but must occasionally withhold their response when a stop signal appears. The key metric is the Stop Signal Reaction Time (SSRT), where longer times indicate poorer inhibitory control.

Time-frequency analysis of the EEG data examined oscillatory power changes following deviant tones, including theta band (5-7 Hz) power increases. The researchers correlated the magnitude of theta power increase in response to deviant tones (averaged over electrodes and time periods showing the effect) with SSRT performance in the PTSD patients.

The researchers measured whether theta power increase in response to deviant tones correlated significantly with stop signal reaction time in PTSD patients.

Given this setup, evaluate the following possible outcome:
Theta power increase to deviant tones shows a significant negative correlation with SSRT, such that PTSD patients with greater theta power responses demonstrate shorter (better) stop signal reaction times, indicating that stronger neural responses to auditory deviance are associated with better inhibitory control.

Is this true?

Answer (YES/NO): NO